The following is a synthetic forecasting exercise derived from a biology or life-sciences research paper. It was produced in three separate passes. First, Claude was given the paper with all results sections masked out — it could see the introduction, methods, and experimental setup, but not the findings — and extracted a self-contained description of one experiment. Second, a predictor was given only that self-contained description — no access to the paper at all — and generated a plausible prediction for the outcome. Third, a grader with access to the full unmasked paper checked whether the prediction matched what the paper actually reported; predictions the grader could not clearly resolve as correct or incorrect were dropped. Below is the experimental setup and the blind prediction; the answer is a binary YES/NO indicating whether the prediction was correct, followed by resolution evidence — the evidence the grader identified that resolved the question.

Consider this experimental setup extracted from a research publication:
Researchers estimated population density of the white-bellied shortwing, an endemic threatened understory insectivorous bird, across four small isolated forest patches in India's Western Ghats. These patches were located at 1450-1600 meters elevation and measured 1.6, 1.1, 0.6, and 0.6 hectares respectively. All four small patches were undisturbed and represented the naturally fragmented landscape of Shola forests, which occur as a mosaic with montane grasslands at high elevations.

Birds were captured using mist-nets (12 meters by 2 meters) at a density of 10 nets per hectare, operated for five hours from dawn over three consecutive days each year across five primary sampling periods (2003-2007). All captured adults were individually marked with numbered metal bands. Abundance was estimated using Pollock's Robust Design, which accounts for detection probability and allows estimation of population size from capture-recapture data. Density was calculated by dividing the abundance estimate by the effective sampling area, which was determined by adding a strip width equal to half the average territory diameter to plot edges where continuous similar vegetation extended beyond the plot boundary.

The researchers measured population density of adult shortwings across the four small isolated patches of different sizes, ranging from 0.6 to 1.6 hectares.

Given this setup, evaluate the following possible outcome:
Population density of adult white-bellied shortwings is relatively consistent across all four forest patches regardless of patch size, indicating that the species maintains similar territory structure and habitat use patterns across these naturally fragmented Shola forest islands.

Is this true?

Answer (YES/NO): YES